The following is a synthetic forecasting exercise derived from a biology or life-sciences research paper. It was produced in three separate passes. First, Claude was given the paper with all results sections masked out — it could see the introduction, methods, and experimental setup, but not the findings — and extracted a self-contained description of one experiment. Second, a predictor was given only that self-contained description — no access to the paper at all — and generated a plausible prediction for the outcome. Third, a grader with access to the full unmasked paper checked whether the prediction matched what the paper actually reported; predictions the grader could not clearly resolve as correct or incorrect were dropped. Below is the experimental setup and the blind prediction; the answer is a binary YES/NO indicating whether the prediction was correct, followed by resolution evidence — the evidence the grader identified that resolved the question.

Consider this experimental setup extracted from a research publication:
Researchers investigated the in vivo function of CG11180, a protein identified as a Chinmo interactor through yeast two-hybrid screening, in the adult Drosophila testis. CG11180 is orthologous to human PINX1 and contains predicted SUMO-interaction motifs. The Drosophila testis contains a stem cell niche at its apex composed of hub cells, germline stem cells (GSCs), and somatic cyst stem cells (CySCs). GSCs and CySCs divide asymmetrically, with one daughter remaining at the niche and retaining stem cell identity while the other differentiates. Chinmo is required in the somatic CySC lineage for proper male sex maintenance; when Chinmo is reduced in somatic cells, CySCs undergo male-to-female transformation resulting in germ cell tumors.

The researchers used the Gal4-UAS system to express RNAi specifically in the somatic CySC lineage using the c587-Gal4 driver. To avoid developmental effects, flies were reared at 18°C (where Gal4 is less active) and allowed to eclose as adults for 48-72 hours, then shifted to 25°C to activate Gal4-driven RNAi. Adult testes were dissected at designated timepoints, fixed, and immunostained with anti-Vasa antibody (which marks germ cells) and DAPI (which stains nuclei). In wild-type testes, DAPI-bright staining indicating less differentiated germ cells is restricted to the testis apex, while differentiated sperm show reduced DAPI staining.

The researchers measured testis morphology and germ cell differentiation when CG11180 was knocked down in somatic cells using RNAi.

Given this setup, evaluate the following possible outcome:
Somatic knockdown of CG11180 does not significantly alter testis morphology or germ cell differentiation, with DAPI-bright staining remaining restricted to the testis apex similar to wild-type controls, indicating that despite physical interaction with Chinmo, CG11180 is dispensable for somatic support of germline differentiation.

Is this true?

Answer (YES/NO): NO